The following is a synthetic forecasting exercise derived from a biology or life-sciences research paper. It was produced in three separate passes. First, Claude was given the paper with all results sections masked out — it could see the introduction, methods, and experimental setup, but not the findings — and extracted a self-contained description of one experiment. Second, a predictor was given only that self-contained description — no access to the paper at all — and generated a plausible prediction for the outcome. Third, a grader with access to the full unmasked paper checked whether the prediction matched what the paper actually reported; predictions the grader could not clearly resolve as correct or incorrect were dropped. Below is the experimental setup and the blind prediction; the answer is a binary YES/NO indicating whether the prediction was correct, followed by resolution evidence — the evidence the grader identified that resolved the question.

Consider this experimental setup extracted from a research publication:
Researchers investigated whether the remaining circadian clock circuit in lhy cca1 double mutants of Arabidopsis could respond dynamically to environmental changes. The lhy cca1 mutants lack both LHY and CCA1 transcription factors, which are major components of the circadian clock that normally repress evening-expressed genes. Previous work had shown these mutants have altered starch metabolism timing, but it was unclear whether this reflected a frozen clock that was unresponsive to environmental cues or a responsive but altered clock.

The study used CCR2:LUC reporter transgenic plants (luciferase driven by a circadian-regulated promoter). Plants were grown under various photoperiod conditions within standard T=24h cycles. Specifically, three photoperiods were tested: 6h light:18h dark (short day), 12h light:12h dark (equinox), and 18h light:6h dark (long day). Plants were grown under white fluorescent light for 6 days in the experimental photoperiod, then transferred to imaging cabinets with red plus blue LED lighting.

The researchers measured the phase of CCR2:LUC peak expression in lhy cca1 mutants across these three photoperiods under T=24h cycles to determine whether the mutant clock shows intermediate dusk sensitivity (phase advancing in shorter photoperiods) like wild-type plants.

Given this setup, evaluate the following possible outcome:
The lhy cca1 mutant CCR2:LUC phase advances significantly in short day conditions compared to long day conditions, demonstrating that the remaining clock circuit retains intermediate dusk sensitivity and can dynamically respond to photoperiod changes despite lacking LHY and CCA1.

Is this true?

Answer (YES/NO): NO